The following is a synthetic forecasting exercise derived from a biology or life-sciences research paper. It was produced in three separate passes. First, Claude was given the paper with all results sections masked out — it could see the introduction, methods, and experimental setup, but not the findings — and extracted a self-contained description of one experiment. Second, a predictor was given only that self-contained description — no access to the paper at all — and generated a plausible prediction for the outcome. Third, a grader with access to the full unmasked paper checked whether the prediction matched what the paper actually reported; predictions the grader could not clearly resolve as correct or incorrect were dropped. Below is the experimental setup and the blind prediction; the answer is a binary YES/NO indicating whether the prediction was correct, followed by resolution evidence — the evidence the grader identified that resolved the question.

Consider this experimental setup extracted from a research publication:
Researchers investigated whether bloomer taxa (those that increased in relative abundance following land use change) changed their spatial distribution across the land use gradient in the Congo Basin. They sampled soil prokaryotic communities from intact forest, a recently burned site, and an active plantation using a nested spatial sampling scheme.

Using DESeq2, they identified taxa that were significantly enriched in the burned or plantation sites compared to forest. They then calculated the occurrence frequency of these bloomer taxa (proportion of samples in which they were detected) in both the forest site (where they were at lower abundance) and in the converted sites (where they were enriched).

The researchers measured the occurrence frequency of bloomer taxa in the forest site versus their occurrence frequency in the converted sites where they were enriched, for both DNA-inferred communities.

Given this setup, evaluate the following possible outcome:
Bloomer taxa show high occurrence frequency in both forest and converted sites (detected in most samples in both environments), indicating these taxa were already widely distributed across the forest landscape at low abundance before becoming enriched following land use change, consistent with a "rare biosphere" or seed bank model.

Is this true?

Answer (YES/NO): NO